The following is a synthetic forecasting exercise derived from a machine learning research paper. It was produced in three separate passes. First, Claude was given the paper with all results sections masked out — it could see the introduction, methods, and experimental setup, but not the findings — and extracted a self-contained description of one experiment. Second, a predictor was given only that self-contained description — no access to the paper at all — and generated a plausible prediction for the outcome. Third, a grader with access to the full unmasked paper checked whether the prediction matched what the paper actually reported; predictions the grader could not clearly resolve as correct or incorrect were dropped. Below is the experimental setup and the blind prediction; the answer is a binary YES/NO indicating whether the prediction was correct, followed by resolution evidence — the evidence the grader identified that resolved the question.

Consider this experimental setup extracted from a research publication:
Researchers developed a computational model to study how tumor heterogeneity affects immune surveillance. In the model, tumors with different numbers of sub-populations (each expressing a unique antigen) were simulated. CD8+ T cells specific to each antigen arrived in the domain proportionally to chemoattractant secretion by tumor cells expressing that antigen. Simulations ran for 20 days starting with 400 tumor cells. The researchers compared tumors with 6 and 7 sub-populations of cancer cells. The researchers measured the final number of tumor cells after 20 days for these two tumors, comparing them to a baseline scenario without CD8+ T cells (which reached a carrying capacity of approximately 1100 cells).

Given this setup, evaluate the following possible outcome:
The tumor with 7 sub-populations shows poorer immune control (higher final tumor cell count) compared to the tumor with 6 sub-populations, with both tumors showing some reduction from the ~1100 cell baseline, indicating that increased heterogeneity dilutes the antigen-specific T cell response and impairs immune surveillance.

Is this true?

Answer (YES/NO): NO